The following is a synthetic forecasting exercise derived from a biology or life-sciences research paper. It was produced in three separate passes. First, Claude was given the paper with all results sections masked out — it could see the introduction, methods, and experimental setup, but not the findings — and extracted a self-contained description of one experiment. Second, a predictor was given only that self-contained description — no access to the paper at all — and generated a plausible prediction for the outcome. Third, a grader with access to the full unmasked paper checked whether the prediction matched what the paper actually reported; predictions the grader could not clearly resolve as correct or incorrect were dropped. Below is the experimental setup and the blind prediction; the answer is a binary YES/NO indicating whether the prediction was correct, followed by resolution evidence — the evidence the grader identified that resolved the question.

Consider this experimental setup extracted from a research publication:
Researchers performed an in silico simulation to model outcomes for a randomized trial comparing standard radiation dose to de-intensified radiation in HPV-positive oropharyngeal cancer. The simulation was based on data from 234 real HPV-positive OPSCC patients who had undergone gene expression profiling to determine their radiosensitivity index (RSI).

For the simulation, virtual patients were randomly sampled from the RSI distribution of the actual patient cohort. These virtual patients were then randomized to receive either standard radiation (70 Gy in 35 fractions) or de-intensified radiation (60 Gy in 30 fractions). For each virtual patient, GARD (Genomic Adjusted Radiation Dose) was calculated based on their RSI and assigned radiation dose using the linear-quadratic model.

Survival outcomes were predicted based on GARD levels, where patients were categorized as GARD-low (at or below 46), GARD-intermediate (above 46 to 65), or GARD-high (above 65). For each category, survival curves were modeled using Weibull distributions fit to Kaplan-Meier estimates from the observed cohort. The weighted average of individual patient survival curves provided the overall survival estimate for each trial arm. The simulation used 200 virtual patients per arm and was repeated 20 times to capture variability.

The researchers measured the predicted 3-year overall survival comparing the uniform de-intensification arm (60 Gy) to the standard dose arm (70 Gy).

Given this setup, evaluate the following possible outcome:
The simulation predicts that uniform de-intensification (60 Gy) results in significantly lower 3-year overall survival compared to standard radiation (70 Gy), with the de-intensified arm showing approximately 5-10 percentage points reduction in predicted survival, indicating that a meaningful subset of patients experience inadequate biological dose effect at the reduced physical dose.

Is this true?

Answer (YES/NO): NO